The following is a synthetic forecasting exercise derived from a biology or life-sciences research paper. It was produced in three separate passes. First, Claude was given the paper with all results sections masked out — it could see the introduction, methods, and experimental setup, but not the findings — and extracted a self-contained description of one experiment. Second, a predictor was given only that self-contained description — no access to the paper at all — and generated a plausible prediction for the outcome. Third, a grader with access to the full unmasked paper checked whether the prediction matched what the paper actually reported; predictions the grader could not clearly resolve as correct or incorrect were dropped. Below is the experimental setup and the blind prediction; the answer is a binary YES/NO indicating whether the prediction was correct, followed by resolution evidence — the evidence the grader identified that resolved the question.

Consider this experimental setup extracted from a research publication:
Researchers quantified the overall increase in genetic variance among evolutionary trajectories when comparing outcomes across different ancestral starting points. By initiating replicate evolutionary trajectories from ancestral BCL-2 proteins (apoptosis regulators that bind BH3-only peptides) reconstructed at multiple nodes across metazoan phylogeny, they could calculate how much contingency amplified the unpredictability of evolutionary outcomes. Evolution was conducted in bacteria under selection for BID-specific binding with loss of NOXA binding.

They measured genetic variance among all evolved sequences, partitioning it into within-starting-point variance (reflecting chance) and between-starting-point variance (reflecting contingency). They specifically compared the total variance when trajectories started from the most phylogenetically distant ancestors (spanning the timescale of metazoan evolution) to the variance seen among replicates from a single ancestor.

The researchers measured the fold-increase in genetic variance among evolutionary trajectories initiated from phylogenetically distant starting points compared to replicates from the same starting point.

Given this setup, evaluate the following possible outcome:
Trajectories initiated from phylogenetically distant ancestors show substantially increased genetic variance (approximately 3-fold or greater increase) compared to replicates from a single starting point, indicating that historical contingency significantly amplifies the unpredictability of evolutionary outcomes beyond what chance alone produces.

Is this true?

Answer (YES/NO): YES